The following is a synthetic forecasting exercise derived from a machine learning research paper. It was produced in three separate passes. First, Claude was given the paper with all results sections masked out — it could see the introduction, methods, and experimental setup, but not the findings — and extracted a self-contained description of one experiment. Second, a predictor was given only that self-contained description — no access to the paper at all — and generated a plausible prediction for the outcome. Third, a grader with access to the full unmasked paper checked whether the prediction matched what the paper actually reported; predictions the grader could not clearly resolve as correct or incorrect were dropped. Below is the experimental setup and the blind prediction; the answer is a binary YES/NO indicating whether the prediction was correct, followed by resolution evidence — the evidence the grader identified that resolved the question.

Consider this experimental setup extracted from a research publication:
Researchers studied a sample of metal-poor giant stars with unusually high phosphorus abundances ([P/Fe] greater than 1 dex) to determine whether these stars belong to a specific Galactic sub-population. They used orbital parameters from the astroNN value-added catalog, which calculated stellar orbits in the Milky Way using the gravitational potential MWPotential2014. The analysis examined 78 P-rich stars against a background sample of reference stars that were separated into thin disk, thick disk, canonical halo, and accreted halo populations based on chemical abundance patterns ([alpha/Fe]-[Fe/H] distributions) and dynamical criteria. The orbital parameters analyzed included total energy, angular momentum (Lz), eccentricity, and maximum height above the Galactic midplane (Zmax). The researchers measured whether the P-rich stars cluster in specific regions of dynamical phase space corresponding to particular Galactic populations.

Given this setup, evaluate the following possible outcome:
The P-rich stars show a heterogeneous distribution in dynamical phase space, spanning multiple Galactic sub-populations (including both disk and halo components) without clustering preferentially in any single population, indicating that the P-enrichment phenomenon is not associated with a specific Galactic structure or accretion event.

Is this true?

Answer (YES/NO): YES